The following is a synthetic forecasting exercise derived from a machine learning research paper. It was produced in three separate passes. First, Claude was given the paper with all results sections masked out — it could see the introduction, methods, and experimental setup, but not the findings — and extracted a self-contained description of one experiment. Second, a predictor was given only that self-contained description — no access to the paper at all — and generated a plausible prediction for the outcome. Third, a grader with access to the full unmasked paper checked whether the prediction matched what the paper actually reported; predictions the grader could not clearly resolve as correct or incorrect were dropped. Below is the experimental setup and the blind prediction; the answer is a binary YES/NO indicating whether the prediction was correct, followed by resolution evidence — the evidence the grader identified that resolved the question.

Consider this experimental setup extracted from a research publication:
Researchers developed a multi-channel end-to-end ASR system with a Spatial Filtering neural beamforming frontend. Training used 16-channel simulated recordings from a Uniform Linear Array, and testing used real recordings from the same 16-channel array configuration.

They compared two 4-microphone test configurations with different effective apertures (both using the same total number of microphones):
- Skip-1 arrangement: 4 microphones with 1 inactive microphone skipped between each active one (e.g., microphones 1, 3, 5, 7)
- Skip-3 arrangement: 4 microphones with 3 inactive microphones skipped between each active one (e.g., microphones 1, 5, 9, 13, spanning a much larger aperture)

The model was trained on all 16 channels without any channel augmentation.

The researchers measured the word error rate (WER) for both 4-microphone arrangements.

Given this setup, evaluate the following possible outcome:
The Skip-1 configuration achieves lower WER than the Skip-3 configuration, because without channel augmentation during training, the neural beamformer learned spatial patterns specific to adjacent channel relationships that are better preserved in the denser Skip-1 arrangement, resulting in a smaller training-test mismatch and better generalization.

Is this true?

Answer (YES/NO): NO